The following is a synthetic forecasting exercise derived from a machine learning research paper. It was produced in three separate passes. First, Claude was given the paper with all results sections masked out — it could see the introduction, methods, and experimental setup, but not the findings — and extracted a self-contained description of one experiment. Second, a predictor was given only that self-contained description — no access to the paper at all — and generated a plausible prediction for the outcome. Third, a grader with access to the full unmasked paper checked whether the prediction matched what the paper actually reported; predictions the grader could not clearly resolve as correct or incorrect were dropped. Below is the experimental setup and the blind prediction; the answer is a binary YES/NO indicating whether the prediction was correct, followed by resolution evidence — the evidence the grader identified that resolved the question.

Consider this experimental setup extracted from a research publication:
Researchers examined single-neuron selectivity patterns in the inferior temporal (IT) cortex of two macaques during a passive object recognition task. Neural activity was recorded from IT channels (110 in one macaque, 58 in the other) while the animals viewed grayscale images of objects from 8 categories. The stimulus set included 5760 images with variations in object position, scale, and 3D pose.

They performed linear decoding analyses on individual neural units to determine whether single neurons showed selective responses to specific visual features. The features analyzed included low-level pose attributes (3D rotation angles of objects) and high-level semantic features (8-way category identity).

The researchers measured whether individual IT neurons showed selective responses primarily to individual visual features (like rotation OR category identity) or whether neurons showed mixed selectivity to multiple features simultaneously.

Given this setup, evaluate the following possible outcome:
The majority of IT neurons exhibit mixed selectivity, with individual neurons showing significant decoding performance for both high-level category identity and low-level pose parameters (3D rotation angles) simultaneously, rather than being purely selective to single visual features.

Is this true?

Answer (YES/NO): YES